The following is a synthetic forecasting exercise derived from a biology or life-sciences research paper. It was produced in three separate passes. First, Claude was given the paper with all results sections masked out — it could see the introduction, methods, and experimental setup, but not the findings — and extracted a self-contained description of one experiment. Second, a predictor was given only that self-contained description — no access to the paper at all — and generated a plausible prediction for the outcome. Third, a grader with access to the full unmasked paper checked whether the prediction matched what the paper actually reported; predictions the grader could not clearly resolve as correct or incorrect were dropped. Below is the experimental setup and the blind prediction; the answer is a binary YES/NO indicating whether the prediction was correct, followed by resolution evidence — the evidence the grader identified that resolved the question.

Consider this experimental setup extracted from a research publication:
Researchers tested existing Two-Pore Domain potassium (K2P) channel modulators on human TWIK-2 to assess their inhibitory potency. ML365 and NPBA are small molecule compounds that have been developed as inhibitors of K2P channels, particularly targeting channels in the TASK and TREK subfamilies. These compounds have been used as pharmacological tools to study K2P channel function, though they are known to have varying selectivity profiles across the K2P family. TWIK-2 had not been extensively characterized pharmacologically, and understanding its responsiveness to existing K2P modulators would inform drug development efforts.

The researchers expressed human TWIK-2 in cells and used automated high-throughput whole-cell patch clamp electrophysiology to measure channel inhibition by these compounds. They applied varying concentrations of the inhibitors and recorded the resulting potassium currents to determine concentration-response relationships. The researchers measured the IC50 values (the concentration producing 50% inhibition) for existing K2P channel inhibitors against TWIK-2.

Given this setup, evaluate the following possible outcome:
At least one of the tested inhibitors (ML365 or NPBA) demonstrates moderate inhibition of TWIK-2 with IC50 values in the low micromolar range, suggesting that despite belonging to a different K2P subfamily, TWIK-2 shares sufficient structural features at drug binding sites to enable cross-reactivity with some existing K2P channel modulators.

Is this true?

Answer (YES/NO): YES